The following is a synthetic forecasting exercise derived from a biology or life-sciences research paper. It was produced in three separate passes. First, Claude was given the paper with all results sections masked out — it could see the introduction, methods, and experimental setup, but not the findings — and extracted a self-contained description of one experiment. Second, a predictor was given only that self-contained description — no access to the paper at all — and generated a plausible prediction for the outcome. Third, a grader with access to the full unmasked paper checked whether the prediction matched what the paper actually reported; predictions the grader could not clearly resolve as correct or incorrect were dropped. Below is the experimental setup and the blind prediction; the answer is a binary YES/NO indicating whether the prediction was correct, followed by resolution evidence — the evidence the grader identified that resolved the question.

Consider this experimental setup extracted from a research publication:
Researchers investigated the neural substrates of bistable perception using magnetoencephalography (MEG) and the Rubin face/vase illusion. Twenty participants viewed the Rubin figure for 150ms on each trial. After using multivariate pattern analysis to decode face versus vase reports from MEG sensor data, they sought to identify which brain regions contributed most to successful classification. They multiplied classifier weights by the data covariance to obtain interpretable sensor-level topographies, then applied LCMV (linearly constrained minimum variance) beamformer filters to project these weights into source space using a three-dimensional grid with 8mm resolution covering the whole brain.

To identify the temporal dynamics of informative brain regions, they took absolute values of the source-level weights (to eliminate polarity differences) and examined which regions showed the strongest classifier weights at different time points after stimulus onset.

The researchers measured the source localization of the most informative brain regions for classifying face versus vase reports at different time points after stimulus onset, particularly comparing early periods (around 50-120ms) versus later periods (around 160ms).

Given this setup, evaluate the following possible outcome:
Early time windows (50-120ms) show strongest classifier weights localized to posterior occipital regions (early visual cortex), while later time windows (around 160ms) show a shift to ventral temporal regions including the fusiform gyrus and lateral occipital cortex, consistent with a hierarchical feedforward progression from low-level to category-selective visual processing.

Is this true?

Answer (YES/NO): YES